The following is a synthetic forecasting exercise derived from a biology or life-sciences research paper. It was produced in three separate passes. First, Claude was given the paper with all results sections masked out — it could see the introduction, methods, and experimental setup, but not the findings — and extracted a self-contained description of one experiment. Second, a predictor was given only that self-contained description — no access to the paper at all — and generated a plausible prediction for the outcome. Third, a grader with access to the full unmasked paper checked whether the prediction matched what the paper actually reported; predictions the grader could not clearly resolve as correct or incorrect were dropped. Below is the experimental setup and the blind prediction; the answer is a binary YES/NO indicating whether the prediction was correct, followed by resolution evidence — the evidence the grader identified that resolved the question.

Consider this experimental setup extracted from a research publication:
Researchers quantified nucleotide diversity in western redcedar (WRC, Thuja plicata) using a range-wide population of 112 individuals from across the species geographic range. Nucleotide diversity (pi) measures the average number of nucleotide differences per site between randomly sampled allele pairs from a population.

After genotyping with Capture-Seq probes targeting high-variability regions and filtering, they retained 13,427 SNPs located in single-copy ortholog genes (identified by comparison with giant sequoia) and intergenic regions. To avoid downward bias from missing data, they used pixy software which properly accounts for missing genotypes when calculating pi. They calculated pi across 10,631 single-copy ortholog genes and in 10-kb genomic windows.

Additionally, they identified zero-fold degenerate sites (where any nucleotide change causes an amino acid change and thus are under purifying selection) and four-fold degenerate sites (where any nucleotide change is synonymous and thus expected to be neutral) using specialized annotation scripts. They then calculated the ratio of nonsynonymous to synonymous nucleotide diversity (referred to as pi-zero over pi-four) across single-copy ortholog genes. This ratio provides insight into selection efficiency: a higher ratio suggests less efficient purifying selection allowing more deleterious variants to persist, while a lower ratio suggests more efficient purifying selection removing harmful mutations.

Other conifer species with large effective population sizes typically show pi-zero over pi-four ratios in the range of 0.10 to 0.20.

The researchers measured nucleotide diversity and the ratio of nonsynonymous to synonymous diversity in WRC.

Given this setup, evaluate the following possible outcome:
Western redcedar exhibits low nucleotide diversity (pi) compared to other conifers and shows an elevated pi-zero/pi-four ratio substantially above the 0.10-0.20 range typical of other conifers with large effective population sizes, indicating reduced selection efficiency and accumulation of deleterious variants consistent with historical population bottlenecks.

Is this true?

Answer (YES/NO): YES